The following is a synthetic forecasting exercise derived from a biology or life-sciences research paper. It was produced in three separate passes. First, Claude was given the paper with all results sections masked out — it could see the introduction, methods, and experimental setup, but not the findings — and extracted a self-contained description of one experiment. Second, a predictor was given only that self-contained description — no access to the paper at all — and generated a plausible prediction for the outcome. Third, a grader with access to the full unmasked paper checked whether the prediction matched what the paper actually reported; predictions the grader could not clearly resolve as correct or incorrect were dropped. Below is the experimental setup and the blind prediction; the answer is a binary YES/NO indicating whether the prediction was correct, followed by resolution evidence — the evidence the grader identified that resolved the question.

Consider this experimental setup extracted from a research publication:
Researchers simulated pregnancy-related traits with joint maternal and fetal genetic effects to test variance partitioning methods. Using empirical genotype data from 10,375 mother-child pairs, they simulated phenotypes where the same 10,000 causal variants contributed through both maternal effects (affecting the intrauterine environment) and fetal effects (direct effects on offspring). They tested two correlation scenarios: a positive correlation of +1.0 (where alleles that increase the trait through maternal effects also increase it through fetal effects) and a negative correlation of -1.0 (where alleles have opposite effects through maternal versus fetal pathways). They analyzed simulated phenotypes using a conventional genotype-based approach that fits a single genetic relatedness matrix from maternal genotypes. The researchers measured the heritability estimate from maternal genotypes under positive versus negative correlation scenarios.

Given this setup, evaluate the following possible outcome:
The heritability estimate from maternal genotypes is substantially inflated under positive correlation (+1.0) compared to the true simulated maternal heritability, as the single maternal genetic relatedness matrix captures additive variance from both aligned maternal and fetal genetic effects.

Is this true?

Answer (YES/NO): YES